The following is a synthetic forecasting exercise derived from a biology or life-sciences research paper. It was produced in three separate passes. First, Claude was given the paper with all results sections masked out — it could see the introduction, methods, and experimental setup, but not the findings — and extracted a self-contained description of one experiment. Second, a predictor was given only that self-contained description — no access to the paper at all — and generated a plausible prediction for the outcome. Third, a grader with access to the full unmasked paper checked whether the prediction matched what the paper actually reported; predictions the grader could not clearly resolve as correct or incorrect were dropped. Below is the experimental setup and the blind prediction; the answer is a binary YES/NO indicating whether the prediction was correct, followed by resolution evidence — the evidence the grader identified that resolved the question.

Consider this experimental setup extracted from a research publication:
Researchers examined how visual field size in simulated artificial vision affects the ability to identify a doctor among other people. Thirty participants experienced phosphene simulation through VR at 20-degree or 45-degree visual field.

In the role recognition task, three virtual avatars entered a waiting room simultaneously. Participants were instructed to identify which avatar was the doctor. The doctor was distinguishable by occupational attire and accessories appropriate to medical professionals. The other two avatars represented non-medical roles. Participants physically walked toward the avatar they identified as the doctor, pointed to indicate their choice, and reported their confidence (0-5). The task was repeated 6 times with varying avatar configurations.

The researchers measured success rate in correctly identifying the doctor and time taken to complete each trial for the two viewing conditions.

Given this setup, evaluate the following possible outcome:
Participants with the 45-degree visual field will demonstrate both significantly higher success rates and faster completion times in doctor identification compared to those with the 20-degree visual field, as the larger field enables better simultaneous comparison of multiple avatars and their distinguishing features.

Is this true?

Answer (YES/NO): NO